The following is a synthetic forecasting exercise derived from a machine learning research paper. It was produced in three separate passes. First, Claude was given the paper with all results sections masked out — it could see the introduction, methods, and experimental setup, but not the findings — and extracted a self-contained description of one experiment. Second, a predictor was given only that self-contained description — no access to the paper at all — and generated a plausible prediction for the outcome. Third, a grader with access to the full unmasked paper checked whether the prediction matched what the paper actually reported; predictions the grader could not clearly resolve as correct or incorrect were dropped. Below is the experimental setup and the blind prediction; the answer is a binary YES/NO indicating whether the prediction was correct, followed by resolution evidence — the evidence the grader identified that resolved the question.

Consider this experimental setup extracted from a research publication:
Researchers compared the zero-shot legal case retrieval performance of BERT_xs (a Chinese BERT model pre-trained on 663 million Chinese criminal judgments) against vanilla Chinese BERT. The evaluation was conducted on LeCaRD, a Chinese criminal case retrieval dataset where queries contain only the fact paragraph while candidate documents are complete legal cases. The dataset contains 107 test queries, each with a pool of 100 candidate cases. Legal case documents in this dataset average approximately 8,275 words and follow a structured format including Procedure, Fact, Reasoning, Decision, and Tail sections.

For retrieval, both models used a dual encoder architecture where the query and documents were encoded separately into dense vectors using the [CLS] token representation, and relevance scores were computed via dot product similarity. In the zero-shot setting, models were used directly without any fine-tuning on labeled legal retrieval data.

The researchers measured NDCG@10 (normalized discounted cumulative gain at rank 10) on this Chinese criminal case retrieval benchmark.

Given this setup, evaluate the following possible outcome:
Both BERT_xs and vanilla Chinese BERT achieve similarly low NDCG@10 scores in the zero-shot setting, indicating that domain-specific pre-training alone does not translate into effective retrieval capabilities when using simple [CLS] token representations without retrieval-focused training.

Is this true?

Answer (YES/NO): YES